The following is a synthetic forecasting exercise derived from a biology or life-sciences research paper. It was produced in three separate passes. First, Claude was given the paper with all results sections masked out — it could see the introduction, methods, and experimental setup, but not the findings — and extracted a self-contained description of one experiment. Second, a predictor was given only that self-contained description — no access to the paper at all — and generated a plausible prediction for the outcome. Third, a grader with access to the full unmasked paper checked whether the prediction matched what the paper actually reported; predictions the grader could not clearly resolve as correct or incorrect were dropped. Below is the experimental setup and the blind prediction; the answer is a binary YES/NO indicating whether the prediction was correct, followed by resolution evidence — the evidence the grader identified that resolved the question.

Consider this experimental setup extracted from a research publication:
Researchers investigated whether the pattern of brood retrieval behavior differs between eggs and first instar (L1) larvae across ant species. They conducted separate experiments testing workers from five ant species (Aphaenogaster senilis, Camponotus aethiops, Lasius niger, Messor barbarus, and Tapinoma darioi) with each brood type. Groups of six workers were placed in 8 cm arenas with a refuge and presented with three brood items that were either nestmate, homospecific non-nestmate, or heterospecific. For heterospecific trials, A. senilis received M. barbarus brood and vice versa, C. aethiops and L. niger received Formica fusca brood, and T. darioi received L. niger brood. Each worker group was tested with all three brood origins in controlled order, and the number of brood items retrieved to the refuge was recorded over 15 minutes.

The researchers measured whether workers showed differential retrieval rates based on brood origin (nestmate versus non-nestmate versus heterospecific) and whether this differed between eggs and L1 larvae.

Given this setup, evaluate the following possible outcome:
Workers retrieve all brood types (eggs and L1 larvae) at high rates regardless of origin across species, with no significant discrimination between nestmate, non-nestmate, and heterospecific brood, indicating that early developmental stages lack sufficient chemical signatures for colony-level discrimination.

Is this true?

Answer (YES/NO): NO